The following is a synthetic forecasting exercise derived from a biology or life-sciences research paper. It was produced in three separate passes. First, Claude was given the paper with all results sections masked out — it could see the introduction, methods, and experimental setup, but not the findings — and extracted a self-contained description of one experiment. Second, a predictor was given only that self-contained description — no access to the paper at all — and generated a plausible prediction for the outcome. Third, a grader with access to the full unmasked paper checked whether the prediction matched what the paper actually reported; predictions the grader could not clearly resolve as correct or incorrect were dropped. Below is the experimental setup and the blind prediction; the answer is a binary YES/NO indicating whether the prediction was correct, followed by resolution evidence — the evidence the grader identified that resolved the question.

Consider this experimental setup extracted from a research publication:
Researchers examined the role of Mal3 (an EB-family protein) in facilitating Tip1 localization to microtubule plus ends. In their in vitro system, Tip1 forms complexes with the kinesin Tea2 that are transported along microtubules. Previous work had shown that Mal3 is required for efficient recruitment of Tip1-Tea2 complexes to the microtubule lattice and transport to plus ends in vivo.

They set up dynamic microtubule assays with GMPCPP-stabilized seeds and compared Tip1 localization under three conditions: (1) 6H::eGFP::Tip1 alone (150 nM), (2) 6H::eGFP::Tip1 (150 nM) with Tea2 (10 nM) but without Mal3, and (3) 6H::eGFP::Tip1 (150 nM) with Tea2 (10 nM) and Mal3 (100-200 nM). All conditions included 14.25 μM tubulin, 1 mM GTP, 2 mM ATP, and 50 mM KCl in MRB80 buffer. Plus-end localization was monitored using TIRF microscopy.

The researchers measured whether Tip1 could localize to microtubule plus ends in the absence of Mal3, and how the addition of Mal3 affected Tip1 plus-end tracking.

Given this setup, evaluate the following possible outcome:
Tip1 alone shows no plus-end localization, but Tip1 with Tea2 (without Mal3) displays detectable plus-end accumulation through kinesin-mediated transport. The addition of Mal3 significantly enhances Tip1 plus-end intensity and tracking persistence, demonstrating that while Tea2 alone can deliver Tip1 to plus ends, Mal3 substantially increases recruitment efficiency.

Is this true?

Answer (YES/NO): NO